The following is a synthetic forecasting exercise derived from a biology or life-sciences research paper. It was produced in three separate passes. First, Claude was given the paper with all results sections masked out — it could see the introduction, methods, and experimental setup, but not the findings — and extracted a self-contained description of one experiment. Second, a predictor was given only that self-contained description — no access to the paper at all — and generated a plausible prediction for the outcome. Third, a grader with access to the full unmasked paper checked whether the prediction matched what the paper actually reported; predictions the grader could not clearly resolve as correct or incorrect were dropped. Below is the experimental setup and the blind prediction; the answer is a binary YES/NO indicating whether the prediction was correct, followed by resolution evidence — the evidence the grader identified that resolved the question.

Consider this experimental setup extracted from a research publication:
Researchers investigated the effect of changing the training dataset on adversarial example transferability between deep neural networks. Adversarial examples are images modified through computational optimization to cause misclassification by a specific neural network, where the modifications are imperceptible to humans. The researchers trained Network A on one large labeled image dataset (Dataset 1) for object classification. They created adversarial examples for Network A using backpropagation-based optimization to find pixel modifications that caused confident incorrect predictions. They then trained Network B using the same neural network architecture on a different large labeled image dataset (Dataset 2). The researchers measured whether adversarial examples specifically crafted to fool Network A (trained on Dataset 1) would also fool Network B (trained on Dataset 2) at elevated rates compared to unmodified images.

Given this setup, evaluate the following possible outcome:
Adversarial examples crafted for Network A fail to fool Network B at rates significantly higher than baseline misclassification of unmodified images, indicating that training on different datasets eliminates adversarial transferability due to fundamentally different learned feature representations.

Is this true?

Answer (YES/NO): NO